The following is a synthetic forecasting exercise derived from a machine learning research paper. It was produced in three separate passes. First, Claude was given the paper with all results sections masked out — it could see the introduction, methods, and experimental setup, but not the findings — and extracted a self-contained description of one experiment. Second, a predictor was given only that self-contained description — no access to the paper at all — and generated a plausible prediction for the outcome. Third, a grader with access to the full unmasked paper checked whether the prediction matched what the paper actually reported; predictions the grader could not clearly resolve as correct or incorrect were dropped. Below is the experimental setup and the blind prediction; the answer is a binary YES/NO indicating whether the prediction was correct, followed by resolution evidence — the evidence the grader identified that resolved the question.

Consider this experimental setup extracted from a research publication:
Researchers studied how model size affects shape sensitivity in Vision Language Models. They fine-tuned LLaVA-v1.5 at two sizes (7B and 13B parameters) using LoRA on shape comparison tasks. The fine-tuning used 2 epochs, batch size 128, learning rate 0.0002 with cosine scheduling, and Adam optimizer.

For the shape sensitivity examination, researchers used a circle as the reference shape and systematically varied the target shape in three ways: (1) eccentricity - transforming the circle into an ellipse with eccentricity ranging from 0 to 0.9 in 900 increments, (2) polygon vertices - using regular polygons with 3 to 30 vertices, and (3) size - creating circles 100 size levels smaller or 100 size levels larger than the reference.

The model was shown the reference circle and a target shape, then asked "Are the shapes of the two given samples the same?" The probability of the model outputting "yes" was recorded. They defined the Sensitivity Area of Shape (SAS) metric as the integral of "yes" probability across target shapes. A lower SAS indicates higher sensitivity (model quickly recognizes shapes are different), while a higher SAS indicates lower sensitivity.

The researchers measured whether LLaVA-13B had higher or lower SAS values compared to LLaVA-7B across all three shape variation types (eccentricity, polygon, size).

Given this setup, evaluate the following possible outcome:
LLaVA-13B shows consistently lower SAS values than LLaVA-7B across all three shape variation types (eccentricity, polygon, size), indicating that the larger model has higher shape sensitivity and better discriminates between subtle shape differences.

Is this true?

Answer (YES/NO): YES